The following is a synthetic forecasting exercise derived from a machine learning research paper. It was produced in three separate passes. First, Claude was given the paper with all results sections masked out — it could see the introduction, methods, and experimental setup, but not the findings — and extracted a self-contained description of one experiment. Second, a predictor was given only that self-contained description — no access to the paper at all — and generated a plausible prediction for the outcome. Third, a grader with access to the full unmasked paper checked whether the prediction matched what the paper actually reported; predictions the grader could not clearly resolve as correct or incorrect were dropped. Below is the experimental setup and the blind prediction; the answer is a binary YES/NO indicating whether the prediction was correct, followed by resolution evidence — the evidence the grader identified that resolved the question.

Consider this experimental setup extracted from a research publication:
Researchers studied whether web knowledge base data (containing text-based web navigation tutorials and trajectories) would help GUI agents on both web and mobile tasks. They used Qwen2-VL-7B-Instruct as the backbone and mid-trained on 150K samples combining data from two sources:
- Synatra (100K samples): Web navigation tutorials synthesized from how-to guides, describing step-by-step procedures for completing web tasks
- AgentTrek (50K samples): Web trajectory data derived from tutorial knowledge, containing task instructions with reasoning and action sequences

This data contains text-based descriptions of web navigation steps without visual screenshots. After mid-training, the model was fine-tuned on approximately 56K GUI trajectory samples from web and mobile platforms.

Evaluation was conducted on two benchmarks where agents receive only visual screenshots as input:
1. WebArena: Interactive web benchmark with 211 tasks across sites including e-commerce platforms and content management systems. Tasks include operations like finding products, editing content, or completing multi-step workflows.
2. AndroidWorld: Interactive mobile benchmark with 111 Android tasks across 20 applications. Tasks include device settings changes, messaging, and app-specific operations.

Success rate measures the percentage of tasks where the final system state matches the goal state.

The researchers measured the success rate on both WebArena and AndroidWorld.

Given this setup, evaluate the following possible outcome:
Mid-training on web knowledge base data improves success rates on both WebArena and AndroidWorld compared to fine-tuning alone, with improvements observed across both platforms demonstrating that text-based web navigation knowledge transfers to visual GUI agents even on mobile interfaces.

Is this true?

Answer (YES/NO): NO